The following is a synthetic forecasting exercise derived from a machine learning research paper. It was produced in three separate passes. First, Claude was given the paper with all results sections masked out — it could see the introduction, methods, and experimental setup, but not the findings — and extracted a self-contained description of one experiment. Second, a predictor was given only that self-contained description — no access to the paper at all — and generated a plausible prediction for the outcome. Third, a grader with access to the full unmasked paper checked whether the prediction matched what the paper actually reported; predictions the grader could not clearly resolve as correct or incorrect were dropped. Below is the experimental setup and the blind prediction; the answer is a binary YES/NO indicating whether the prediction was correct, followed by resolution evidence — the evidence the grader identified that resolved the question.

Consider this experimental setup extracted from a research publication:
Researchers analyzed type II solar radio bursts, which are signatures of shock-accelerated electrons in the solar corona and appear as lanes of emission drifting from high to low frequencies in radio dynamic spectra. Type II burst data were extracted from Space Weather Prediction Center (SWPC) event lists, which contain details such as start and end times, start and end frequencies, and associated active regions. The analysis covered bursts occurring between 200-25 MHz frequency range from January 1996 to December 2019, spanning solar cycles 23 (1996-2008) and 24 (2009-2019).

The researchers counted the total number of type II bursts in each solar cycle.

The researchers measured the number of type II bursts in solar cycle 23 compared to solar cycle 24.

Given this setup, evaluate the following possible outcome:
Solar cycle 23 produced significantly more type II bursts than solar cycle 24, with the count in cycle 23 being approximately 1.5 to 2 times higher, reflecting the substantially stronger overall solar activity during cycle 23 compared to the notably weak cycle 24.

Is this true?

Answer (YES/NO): YES